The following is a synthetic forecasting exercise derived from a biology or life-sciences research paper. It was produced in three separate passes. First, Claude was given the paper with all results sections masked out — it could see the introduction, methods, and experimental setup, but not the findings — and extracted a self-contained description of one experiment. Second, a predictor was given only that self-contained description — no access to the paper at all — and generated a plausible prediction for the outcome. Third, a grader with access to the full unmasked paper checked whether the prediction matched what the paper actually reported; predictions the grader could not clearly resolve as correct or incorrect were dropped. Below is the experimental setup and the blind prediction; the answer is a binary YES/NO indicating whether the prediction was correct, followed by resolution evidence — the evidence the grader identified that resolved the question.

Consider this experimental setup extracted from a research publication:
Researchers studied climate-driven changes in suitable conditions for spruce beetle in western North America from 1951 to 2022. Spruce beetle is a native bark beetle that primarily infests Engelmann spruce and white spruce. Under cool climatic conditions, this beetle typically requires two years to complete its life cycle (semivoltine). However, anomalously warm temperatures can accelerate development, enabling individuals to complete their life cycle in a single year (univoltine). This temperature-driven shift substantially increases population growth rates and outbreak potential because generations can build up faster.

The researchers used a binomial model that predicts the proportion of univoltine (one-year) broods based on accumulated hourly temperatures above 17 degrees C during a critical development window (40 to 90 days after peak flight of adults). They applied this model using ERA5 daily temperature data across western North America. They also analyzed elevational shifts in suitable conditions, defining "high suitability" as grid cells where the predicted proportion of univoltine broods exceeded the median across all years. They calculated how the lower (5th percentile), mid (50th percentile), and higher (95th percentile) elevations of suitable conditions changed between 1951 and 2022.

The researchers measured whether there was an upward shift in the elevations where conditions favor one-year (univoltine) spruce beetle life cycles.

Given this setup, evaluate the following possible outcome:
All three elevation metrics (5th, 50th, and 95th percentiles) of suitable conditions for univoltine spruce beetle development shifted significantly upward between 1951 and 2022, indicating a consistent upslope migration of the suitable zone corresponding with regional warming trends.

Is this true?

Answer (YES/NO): NO